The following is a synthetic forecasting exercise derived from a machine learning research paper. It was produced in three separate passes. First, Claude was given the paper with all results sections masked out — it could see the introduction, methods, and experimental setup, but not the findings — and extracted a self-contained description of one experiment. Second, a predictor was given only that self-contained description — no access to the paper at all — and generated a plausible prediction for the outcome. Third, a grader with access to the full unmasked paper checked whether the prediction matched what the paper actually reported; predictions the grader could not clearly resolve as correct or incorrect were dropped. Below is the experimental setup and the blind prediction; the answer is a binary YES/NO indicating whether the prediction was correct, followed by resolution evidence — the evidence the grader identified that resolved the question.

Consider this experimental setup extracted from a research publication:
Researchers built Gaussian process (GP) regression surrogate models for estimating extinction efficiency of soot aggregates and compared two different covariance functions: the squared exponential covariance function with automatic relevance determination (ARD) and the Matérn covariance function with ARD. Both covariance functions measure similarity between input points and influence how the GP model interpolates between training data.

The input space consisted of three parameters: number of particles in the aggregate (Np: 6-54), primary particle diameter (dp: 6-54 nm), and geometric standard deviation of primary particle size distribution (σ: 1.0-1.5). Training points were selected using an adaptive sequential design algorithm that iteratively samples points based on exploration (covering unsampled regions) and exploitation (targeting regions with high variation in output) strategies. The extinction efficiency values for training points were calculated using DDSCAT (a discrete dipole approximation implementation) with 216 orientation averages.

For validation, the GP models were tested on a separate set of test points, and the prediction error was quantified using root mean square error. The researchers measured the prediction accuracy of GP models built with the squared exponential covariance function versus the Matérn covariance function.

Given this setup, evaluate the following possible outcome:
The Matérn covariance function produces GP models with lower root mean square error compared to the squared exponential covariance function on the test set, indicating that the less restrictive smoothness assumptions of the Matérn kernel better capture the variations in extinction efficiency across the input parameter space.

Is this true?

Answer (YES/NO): YES